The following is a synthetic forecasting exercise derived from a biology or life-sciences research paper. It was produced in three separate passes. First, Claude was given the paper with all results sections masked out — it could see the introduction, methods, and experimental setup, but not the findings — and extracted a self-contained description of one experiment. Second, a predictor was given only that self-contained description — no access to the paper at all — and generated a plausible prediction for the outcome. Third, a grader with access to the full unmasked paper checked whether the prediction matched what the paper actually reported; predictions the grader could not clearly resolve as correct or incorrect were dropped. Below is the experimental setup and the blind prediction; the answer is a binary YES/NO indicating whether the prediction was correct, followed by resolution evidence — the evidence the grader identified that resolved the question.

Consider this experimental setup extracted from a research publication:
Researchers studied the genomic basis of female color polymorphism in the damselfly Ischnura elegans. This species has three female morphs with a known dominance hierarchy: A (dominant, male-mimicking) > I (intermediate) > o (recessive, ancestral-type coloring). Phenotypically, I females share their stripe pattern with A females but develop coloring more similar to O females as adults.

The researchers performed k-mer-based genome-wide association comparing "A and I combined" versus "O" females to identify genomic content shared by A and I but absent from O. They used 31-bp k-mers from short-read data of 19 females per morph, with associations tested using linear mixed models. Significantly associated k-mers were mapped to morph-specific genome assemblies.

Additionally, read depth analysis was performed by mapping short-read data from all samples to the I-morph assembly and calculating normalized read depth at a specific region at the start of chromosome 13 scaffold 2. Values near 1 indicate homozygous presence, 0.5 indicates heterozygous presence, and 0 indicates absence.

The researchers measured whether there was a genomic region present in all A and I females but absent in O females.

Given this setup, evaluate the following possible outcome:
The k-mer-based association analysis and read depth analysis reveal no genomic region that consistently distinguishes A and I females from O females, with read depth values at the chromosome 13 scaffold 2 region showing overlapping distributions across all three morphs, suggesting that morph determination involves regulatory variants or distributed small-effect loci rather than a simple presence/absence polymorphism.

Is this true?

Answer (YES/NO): NO